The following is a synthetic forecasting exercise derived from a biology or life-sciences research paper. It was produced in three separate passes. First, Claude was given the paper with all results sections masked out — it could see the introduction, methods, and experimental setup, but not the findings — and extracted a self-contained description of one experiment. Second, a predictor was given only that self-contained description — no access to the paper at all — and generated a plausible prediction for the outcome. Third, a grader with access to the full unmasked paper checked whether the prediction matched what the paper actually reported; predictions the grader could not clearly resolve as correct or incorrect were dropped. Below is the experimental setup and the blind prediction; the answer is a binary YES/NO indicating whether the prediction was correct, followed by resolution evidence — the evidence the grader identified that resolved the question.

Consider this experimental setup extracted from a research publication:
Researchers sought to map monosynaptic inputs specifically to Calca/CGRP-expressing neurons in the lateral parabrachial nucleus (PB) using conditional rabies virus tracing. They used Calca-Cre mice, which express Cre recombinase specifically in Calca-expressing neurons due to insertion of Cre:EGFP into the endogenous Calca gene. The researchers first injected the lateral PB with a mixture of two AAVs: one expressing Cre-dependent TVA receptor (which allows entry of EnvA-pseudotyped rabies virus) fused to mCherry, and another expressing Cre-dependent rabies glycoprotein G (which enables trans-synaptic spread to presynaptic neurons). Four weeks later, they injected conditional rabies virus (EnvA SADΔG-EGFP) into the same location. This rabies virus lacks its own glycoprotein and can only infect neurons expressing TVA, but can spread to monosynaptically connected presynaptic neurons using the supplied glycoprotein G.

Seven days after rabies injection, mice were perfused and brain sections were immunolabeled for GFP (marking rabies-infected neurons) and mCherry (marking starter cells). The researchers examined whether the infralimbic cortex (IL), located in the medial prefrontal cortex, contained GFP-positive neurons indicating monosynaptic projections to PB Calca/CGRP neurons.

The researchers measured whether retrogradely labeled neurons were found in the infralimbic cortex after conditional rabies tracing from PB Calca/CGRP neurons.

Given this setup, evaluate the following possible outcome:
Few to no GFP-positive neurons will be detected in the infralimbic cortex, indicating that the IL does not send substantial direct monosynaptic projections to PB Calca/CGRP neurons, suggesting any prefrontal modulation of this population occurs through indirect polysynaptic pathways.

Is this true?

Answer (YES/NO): YES